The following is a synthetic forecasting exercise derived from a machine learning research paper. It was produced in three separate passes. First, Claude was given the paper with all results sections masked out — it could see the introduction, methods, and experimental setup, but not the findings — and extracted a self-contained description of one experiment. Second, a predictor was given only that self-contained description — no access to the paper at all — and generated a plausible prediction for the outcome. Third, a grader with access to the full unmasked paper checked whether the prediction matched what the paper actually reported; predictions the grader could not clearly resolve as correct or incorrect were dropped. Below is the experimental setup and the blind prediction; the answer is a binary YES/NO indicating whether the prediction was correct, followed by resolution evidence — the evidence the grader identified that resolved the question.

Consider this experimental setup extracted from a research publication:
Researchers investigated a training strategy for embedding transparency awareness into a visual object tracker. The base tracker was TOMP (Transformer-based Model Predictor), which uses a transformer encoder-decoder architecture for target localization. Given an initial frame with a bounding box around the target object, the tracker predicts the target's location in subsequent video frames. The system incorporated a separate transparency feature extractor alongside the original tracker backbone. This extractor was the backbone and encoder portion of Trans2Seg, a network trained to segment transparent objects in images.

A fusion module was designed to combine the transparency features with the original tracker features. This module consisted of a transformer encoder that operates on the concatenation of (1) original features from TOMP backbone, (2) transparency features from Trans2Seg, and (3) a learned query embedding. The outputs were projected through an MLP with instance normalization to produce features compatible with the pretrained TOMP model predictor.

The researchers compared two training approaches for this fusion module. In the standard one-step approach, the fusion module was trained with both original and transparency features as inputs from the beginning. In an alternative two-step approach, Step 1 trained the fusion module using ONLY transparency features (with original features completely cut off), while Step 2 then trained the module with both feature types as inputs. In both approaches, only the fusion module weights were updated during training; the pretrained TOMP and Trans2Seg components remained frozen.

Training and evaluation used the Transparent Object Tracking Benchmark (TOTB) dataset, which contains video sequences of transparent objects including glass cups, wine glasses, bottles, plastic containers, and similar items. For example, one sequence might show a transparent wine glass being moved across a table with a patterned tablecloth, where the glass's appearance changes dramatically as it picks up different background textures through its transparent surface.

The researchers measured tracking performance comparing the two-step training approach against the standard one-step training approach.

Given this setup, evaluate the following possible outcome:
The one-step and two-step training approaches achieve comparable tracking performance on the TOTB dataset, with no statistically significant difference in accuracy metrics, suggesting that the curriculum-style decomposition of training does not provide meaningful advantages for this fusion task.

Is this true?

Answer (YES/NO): NO